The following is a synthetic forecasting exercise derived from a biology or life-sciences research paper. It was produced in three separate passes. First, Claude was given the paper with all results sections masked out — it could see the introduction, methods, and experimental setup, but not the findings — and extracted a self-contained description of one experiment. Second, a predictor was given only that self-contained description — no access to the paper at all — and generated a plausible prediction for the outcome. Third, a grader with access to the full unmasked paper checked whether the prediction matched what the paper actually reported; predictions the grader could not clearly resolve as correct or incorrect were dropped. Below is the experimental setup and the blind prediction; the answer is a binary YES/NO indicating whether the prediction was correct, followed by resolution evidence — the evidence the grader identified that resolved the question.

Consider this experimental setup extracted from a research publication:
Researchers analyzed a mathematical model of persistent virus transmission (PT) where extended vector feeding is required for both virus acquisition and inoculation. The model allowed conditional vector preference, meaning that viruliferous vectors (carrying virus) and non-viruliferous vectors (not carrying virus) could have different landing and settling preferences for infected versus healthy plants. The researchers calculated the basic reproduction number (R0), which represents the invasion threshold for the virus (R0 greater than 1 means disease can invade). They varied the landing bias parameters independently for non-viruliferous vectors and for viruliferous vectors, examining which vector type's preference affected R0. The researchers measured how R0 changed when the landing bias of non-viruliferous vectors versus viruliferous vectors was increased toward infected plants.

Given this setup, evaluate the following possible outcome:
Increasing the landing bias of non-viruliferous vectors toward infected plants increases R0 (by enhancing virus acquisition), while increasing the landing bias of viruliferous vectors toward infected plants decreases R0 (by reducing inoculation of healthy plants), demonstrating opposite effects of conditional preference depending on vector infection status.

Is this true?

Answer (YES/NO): NO